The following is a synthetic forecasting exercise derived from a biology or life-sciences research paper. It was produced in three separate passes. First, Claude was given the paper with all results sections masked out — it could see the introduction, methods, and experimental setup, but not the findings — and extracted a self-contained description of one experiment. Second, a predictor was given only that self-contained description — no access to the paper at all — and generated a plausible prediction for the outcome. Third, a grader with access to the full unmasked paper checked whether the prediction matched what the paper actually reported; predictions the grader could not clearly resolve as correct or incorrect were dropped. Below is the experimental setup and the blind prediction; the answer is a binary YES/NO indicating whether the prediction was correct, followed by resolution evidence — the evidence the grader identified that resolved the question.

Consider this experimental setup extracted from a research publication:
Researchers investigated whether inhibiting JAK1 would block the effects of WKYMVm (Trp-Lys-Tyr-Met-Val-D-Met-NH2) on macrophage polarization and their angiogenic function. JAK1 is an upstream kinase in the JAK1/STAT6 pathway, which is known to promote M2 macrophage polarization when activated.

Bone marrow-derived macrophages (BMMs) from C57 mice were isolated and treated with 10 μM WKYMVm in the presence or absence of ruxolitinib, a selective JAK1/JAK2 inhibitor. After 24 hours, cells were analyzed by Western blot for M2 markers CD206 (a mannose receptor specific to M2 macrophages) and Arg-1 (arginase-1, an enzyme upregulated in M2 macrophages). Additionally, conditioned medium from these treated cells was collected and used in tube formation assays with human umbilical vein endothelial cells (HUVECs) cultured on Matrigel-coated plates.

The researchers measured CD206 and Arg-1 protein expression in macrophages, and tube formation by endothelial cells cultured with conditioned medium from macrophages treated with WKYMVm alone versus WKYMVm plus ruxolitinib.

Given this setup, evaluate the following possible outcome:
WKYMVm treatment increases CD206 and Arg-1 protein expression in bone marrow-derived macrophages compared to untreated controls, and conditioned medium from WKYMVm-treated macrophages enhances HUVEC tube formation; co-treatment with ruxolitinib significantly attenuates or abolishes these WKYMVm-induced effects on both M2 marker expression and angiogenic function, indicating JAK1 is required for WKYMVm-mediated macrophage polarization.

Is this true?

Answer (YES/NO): YES